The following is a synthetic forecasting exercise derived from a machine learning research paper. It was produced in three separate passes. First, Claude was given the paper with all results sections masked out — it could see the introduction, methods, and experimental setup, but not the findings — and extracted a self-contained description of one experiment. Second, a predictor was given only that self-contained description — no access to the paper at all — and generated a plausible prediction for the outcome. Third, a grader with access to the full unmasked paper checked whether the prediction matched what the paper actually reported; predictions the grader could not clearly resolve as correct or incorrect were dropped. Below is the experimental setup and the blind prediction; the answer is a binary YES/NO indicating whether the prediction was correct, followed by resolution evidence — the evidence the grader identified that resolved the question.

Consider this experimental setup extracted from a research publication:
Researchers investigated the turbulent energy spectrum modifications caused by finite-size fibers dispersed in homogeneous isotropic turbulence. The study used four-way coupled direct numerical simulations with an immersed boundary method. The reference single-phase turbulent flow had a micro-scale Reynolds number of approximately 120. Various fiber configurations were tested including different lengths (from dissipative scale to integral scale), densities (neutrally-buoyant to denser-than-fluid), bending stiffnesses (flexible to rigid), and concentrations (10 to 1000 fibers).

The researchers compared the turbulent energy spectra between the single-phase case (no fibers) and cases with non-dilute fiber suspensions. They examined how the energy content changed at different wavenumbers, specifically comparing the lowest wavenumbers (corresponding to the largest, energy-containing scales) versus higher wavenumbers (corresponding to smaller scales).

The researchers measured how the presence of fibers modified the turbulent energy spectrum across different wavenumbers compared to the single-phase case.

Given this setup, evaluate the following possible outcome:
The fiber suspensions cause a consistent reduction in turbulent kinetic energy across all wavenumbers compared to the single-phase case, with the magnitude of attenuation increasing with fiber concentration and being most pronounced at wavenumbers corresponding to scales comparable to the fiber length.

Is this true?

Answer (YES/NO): NO